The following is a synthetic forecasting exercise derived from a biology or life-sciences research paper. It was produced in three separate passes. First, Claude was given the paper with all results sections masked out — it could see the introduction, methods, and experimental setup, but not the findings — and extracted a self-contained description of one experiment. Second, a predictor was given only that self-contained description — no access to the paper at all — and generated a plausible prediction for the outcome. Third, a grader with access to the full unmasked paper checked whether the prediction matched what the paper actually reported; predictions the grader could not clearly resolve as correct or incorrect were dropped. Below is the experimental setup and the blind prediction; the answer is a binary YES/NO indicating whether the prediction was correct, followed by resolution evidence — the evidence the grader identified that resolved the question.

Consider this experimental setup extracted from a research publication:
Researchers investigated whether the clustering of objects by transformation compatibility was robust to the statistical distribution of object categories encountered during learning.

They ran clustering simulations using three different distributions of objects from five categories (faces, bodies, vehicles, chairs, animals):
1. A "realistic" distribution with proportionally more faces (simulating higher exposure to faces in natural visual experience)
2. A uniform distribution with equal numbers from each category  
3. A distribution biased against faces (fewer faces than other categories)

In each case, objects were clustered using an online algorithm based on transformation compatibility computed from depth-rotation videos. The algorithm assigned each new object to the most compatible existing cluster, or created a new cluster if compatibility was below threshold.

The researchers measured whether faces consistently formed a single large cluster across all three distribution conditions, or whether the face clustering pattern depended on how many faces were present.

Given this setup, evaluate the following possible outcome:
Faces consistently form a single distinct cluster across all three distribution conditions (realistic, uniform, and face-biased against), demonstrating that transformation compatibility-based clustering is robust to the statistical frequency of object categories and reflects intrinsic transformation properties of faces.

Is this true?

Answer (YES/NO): YES